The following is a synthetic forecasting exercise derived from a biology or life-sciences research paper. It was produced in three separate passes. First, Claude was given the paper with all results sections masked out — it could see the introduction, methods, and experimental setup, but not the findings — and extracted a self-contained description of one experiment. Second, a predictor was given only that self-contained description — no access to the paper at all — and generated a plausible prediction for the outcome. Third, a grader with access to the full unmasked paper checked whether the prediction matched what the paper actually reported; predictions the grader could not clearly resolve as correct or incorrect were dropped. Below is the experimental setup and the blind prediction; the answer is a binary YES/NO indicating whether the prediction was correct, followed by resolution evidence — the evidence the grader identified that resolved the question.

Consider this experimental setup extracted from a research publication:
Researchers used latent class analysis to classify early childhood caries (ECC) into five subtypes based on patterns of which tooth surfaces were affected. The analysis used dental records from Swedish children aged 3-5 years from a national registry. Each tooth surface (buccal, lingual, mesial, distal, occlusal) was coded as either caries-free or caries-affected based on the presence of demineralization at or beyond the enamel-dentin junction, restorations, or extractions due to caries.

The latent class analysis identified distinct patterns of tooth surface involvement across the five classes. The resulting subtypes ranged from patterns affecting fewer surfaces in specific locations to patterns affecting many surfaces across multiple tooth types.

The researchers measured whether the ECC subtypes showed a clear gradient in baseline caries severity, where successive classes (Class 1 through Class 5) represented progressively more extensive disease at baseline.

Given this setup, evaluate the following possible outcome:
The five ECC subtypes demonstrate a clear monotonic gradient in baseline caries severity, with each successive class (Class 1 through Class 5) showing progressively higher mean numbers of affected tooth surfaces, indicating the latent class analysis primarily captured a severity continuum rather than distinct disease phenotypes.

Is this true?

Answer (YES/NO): NO